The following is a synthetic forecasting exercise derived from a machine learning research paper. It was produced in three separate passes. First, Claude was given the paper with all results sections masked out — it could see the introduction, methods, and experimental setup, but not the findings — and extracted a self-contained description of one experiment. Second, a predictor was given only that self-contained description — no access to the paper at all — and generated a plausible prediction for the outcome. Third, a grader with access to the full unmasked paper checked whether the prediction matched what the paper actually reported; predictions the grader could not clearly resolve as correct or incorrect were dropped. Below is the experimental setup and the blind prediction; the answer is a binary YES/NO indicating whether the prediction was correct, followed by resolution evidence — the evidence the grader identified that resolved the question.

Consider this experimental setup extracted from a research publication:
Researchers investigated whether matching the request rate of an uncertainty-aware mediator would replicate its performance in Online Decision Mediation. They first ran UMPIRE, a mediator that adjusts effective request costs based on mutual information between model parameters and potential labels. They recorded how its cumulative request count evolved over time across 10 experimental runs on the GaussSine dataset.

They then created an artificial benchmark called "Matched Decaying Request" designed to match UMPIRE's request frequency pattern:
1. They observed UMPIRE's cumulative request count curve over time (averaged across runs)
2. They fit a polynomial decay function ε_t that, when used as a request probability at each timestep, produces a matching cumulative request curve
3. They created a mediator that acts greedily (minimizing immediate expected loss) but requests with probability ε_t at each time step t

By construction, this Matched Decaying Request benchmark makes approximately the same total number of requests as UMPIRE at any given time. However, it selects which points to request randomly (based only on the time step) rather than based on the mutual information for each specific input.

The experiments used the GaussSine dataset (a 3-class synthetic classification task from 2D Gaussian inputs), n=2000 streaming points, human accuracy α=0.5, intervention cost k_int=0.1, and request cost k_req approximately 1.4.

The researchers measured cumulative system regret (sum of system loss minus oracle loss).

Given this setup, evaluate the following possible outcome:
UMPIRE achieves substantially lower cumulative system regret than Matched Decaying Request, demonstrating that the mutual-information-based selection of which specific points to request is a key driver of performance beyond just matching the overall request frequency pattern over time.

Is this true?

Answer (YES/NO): YES